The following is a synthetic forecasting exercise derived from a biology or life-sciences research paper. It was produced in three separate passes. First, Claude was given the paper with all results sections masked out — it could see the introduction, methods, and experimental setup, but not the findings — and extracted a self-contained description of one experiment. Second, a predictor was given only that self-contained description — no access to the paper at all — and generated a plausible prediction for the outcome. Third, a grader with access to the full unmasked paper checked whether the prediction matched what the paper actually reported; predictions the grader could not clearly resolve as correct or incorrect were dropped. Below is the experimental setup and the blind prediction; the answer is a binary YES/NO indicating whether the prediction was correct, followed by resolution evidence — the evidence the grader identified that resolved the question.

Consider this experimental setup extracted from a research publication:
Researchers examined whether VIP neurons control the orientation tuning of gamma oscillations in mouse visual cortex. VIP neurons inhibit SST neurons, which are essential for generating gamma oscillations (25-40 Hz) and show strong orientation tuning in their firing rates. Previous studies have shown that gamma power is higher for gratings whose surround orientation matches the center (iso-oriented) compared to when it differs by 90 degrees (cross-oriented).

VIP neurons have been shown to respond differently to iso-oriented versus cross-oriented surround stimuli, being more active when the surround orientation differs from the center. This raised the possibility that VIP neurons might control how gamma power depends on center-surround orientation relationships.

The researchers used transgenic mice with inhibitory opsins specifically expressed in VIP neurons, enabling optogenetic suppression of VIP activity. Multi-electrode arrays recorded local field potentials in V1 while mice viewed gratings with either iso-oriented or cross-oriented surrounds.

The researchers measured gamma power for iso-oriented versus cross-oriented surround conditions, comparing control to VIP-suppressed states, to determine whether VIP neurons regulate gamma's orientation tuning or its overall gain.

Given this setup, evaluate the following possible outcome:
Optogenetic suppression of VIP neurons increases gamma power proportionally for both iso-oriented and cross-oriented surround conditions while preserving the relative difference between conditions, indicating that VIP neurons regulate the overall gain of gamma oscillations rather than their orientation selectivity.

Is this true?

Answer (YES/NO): YES